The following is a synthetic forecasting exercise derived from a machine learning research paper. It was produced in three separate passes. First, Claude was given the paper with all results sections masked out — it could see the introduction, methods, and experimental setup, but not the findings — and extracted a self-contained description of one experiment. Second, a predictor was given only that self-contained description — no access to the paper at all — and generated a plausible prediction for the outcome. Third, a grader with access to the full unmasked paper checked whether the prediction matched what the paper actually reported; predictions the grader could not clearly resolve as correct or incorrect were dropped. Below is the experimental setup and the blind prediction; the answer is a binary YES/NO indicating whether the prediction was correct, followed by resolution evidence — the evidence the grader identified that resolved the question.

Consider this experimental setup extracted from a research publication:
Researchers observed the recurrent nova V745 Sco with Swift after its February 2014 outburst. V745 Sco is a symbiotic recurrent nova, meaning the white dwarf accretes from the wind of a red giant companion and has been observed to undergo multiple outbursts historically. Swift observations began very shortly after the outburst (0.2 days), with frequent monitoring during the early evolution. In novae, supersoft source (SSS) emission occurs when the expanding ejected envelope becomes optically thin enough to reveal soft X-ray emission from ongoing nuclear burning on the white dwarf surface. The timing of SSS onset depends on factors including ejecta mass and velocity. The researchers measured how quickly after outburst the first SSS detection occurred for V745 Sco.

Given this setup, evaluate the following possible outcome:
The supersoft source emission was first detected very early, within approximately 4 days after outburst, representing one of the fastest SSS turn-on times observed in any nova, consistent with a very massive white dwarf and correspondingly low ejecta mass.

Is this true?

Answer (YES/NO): YES